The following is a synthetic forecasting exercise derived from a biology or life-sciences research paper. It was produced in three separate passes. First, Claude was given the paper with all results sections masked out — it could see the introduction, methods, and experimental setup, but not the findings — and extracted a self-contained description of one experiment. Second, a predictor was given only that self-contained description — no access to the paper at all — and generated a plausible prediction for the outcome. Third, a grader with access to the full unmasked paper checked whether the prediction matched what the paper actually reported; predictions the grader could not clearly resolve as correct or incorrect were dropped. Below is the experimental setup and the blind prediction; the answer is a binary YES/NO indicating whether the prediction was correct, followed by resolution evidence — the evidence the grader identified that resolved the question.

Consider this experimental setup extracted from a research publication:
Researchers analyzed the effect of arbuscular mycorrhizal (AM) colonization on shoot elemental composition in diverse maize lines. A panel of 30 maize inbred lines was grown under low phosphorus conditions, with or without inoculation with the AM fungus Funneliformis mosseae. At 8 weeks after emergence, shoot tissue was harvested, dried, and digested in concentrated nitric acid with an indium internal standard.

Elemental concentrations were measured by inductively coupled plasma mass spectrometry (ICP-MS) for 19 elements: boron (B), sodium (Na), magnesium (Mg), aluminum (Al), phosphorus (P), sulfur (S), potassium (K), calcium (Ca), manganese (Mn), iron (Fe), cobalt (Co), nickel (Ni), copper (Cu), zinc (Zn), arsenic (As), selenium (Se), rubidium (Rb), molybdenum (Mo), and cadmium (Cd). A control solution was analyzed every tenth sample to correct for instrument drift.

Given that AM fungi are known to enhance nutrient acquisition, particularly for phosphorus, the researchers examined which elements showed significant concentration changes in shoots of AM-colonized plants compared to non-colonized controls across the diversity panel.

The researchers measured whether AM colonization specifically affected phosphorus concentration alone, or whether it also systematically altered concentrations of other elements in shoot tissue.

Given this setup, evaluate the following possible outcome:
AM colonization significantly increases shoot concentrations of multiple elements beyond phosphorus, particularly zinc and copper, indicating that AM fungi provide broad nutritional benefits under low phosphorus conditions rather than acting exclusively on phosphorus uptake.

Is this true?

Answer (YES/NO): NO